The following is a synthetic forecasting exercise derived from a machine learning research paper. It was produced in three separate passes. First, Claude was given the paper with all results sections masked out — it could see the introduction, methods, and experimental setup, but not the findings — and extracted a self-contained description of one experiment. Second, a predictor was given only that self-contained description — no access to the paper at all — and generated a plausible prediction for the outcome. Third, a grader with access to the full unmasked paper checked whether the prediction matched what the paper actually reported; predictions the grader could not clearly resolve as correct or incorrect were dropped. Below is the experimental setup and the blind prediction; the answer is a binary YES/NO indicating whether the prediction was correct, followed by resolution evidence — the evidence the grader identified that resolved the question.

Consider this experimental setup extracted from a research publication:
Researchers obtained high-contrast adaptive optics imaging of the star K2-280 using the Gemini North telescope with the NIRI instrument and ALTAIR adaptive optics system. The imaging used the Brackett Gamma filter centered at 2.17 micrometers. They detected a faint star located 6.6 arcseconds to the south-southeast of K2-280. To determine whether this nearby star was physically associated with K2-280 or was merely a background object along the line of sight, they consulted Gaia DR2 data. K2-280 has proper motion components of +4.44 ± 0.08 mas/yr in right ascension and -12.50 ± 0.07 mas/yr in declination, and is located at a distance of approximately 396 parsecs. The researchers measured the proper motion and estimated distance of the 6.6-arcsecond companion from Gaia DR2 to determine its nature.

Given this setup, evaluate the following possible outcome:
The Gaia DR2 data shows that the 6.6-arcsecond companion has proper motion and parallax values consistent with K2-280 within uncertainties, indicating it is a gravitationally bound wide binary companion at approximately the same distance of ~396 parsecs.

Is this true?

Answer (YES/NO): NO